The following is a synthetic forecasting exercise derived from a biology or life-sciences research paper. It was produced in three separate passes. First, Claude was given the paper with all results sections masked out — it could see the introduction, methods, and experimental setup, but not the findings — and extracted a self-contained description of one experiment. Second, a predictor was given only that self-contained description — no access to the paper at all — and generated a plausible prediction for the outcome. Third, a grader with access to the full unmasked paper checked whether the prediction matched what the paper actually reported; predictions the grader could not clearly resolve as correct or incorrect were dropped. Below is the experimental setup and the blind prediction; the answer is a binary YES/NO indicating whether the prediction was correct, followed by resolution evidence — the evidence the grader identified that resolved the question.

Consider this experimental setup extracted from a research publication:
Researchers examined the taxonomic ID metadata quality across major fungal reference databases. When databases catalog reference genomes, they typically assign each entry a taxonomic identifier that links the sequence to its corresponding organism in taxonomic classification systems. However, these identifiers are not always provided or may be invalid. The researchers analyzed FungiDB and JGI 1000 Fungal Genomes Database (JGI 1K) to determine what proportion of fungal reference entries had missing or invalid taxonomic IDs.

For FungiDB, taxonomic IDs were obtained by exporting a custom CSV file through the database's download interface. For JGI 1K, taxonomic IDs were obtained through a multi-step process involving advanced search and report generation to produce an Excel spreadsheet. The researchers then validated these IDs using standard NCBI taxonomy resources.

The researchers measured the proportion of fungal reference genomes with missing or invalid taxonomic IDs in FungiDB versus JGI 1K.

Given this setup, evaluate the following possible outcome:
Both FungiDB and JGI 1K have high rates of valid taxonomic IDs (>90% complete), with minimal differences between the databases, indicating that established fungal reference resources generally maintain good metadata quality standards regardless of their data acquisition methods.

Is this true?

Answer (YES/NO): NO